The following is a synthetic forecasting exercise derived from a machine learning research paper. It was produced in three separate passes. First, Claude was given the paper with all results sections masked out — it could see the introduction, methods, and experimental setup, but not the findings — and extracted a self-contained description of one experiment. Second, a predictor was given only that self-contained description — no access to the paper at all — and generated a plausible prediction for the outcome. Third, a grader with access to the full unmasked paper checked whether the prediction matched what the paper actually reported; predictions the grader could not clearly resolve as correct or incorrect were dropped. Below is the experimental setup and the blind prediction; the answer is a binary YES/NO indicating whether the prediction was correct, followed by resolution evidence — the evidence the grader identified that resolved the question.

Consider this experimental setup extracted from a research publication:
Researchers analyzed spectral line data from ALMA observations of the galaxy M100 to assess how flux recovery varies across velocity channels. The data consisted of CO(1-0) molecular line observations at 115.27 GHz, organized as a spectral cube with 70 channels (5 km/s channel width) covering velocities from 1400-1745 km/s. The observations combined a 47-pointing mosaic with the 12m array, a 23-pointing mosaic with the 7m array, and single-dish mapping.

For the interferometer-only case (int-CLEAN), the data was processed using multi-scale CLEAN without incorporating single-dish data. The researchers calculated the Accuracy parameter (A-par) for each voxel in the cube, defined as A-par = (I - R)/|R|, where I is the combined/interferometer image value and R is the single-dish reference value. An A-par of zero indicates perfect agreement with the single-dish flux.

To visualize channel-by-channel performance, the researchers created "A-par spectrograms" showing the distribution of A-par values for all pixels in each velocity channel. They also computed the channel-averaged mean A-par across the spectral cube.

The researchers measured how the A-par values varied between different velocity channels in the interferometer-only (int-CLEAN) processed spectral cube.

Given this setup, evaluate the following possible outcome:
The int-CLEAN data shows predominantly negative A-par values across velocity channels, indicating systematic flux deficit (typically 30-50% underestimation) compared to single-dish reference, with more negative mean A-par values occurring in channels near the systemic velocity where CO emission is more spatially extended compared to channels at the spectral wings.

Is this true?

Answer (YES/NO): NO